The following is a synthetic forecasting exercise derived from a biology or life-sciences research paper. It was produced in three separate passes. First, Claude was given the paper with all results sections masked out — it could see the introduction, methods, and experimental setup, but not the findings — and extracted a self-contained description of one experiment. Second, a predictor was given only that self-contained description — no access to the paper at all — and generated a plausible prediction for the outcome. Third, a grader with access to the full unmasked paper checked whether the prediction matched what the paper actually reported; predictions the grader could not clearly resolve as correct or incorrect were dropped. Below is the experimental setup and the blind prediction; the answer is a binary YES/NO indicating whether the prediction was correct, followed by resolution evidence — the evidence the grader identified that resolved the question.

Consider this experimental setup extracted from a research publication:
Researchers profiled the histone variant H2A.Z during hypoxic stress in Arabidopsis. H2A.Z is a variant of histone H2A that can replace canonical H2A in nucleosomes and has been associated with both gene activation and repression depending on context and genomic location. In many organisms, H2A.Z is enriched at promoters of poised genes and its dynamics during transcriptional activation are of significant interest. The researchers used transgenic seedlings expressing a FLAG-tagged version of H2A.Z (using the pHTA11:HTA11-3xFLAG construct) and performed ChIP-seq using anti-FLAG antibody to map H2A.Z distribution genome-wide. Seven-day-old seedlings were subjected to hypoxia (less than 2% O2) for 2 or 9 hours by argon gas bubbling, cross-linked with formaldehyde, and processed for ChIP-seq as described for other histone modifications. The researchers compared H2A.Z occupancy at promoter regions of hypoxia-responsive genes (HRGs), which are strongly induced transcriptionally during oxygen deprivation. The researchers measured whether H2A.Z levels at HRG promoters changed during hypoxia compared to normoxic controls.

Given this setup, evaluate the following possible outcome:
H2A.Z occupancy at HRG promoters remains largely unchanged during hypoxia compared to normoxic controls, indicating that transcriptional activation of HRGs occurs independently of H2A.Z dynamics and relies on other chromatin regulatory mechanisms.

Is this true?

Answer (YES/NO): NO